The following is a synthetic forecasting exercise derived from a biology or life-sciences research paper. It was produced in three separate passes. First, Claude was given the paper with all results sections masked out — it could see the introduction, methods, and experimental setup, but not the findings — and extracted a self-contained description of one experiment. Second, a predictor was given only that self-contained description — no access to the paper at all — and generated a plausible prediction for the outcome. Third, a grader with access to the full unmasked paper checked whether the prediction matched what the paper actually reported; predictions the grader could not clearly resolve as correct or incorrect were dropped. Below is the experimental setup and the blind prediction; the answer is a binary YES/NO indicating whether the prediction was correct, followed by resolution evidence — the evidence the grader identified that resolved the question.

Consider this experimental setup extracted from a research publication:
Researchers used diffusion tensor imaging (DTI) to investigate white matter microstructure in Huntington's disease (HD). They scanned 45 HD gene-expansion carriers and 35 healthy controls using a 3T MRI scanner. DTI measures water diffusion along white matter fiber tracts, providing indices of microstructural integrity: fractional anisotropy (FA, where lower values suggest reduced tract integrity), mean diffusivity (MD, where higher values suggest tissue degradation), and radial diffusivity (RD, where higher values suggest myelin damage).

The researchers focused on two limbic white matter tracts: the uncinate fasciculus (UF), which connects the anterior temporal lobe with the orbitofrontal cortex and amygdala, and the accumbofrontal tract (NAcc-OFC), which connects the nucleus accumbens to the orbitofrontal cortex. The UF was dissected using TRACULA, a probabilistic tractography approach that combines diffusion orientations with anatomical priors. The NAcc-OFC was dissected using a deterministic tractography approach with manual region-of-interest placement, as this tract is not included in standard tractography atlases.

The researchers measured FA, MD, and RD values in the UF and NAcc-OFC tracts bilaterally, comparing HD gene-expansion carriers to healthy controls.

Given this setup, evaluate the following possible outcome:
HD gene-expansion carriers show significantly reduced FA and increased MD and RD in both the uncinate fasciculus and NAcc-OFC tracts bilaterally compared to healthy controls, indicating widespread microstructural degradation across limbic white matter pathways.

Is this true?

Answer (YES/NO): NO